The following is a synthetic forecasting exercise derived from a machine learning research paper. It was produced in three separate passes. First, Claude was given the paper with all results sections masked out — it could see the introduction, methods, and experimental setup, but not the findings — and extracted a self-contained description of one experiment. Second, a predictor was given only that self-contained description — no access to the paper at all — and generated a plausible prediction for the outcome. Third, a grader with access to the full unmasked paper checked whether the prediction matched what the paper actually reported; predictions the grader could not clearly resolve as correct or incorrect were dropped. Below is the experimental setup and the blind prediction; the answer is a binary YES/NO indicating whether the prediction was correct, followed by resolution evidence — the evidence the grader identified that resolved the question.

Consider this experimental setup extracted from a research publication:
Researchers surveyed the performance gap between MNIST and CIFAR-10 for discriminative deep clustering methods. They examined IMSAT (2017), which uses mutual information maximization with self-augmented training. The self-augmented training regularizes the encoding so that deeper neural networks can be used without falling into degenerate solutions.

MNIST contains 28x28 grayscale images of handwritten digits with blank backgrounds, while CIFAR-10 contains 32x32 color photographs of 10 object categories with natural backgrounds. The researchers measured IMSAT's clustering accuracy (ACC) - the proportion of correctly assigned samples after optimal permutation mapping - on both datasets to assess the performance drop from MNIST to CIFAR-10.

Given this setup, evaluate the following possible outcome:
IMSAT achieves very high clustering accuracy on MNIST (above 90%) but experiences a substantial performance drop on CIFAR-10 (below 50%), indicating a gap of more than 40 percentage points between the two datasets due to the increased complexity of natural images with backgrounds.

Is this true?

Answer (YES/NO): YES